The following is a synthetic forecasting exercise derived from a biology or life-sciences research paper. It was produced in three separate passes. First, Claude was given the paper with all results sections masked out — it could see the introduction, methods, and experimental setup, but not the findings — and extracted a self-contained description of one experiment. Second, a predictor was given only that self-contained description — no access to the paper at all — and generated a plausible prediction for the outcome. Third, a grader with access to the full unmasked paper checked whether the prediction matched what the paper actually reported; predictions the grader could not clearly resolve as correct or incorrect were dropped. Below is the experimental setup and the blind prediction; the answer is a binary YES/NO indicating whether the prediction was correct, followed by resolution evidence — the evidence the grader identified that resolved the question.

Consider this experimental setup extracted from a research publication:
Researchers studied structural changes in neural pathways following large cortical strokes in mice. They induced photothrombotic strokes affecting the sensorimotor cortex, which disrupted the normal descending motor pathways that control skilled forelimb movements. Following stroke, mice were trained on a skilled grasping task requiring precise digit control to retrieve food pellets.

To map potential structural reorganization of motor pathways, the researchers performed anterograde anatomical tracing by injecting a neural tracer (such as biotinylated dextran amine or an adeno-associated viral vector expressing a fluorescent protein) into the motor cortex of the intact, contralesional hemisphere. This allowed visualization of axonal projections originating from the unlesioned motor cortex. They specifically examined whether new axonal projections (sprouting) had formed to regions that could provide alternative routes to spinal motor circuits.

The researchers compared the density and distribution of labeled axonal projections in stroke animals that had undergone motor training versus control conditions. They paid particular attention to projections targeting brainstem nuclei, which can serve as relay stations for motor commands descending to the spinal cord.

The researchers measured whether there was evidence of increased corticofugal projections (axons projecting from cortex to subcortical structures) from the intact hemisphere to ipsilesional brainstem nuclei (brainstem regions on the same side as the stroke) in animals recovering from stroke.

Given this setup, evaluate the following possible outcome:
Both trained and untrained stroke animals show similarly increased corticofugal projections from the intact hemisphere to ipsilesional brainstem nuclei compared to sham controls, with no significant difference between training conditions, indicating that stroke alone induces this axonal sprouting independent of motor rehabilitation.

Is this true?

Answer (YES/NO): NO